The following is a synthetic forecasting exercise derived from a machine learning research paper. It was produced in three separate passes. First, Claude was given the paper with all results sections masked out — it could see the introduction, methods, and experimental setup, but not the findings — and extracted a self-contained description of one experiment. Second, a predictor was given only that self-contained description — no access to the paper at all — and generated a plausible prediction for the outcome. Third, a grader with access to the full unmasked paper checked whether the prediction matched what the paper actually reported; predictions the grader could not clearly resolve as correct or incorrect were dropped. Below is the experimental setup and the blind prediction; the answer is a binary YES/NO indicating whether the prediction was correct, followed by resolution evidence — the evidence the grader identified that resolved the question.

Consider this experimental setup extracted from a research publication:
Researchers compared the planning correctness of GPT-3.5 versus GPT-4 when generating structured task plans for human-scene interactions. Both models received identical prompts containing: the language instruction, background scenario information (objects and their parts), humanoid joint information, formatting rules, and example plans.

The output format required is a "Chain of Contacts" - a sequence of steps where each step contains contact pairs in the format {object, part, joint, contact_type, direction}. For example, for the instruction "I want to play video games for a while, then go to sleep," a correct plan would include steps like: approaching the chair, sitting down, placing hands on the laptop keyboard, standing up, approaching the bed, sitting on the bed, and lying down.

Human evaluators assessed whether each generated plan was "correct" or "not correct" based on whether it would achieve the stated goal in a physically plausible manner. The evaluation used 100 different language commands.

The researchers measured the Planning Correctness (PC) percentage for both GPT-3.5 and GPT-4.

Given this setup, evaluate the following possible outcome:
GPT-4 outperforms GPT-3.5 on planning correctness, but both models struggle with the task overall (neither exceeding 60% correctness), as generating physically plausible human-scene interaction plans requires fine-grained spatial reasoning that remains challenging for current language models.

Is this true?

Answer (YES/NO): NO